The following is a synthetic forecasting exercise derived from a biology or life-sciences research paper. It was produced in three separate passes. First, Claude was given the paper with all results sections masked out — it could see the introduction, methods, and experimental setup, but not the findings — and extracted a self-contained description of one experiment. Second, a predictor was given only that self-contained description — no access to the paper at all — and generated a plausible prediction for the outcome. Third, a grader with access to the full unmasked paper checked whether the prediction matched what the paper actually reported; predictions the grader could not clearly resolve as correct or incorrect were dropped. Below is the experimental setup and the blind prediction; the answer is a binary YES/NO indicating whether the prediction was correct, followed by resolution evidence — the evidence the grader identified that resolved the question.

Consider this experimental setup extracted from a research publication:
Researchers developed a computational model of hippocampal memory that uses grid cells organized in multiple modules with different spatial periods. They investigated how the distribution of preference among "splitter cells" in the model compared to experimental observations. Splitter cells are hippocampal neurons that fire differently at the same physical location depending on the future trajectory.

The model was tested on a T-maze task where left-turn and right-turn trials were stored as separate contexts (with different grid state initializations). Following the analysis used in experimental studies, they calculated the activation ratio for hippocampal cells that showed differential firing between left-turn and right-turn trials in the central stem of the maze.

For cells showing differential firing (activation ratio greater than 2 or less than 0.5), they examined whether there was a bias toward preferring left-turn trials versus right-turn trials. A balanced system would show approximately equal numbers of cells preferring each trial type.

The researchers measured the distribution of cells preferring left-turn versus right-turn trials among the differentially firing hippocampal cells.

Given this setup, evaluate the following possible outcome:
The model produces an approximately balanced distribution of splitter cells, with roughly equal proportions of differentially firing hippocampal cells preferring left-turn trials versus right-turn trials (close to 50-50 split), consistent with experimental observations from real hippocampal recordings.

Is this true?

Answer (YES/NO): YES